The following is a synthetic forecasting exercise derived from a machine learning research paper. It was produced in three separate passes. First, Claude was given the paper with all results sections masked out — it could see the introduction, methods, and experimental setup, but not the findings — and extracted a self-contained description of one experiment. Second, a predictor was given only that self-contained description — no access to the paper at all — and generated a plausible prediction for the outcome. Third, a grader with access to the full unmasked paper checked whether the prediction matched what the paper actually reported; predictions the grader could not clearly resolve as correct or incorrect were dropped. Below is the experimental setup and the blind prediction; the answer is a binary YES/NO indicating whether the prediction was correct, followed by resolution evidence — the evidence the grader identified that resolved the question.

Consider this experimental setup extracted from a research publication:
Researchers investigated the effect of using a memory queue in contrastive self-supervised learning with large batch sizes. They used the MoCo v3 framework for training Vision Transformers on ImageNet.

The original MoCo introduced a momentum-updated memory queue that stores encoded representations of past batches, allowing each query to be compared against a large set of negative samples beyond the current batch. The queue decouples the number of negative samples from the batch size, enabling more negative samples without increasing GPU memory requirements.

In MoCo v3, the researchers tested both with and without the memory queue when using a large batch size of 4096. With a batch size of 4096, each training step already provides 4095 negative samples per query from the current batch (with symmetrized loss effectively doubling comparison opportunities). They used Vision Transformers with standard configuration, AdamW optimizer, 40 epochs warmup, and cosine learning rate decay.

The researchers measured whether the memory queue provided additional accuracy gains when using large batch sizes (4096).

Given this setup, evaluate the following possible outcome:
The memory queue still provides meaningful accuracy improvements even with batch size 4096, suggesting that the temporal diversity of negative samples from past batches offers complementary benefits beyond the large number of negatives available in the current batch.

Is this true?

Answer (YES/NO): NO